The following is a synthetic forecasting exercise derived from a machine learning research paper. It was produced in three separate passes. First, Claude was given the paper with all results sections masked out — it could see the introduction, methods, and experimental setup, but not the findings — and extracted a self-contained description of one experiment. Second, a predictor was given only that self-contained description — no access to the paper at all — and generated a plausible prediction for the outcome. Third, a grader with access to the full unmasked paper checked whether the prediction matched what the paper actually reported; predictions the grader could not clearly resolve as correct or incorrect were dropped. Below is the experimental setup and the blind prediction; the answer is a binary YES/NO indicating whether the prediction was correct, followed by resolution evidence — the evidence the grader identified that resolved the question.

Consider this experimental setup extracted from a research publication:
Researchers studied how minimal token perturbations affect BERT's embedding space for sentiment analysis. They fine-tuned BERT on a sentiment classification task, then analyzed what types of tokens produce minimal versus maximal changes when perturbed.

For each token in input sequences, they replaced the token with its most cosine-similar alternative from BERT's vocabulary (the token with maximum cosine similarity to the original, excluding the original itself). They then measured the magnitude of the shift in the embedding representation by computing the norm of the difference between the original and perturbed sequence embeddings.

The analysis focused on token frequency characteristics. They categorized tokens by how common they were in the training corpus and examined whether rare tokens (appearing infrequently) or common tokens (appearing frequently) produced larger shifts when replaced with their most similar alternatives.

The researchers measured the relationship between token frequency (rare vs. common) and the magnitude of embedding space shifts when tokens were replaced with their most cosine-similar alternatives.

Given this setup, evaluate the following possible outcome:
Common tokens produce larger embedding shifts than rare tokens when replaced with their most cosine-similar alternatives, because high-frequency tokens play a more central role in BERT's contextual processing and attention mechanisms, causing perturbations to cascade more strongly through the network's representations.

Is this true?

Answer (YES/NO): NO